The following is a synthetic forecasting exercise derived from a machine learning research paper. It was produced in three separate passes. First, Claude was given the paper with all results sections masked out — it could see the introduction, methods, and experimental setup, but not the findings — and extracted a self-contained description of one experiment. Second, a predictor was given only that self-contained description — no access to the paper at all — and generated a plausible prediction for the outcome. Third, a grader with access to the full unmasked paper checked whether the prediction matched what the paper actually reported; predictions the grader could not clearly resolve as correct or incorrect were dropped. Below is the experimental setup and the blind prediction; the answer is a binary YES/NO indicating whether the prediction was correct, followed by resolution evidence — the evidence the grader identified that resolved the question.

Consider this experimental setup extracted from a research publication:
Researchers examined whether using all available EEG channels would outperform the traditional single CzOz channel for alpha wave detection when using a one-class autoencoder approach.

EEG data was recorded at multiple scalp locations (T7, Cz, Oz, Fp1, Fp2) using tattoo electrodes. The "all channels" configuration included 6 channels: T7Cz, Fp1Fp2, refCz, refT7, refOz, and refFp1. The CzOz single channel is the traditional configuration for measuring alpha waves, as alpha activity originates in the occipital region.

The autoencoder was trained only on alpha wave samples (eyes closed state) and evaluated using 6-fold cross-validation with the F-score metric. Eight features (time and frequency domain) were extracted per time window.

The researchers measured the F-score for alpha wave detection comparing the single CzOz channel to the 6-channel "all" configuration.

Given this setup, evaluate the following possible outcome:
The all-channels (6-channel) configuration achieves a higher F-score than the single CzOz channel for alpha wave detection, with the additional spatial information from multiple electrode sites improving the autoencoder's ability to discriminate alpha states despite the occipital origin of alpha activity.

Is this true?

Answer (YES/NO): NO